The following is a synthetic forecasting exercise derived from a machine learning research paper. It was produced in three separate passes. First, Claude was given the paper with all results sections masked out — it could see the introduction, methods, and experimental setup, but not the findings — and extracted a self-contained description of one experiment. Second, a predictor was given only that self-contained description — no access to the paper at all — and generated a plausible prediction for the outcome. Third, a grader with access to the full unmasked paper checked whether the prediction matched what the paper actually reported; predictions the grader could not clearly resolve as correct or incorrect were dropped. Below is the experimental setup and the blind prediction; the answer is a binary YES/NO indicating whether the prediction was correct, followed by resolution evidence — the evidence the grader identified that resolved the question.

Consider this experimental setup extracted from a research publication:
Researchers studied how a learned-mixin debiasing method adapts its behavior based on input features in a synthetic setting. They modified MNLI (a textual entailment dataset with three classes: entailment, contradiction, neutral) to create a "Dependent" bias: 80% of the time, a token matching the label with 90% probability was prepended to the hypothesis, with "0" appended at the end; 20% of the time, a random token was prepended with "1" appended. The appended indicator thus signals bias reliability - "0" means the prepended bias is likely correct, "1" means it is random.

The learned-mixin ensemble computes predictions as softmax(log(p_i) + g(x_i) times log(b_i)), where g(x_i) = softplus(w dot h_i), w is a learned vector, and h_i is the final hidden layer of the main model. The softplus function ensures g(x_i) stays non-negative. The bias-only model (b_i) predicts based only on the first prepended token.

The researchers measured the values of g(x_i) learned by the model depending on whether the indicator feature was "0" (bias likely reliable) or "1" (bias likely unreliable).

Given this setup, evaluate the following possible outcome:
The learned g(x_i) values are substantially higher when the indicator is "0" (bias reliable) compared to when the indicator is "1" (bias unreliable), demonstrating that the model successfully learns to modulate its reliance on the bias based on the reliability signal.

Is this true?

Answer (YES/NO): NO